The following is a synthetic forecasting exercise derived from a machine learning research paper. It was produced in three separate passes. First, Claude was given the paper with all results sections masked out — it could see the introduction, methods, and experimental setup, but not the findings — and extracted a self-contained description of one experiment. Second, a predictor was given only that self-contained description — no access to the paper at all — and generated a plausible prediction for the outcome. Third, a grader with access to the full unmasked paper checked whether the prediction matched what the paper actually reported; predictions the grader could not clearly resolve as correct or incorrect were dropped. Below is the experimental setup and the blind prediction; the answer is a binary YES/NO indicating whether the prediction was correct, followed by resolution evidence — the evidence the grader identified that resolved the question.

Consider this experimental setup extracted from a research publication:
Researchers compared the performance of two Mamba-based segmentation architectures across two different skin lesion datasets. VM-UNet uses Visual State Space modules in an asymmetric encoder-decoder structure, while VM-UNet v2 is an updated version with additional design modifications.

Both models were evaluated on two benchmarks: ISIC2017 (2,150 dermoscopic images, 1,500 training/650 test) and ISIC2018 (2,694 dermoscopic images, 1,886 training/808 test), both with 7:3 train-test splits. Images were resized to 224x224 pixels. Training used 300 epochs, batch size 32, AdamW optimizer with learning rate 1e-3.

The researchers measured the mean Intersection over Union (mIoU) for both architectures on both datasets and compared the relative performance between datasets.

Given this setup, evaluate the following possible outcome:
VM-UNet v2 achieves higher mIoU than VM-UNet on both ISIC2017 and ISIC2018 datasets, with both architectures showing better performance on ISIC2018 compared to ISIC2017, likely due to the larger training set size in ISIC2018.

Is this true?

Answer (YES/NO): NO